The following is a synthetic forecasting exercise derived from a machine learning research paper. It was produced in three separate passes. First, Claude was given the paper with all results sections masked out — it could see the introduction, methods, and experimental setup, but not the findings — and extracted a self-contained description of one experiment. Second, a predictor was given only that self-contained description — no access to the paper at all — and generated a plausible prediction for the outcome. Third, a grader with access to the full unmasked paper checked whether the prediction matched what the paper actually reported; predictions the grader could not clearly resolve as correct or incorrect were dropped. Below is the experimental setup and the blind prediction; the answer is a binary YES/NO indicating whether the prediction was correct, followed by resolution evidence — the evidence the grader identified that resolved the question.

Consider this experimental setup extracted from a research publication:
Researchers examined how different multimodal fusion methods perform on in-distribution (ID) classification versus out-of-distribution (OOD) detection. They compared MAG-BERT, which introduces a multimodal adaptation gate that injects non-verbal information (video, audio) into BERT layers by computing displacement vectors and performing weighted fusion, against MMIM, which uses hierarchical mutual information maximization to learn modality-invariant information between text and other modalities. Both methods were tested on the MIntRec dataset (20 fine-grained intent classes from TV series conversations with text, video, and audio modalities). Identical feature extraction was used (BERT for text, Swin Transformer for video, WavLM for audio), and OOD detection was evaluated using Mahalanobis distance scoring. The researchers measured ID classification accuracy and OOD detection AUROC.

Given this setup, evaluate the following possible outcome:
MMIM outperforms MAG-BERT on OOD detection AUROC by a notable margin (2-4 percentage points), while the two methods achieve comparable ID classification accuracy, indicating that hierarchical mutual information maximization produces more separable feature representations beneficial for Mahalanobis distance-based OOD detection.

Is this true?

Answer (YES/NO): NO